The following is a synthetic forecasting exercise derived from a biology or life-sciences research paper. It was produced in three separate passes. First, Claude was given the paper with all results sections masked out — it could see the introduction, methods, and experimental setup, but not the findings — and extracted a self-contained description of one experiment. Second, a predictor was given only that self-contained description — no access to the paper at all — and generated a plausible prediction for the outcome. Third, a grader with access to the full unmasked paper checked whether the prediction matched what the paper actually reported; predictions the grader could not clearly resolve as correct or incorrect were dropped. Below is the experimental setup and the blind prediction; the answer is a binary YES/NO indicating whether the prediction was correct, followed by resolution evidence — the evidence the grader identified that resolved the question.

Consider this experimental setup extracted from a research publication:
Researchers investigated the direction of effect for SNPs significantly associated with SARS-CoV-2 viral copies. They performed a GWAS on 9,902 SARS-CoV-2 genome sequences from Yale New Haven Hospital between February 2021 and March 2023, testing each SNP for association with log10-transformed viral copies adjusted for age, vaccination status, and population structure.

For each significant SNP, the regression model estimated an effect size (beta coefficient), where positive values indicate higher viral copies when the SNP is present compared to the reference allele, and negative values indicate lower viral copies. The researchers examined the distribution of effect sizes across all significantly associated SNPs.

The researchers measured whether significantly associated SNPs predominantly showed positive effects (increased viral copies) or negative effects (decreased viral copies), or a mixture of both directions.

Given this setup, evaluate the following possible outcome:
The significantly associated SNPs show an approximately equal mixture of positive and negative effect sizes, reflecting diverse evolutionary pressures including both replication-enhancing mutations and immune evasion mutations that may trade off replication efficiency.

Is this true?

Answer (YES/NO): NO